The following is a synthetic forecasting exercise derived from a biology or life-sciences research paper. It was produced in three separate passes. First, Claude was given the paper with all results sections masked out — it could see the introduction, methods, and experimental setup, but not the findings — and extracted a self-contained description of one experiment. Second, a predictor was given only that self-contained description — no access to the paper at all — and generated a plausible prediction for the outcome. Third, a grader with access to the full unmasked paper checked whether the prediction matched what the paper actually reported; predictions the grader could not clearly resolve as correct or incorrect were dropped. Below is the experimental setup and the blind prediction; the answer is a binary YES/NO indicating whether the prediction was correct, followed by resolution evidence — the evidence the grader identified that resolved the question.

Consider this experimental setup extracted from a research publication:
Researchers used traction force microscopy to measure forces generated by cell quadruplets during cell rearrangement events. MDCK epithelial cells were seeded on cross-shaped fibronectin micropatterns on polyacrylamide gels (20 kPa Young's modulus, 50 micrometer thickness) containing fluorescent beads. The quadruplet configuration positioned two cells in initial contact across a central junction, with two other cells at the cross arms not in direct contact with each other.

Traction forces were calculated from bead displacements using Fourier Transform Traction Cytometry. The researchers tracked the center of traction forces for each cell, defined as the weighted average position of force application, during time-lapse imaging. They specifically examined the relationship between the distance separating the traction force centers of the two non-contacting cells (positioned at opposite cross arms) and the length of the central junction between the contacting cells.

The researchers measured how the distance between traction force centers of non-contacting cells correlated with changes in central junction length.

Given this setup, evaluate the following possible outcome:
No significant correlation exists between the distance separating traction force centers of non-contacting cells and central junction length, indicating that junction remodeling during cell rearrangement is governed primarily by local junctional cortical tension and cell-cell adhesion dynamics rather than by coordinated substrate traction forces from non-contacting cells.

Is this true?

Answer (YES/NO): NO